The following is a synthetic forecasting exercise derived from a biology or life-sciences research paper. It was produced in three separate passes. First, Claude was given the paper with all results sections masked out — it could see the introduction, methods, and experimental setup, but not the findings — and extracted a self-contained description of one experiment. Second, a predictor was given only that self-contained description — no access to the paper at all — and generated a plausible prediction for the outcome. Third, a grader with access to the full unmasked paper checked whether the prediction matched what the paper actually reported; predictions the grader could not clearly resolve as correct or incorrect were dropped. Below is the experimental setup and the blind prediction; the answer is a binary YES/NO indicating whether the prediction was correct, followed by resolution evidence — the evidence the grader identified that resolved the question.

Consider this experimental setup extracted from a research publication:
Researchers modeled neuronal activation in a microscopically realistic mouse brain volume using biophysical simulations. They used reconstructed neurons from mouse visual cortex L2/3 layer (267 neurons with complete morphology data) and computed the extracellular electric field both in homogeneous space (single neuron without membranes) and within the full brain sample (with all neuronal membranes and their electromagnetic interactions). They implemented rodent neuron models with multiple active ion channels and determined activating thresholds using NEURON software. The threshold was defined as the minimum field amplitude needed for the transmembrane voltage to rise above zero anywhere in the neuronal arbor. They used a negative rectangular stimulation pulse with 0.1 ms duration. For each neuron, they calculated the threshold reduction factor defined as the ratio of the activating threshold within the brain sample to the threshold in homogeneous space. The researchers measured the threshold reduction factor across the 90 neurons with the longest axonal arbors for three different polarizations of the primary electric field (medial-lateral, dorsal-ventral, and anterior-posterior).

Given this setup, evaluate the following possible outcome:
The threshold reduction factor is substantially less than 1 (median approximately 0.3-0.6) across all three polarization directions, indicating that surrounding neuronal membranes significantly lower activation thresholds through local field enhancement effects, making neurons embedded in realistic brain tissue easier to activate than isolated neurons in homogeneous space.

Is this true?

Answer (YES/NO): NO